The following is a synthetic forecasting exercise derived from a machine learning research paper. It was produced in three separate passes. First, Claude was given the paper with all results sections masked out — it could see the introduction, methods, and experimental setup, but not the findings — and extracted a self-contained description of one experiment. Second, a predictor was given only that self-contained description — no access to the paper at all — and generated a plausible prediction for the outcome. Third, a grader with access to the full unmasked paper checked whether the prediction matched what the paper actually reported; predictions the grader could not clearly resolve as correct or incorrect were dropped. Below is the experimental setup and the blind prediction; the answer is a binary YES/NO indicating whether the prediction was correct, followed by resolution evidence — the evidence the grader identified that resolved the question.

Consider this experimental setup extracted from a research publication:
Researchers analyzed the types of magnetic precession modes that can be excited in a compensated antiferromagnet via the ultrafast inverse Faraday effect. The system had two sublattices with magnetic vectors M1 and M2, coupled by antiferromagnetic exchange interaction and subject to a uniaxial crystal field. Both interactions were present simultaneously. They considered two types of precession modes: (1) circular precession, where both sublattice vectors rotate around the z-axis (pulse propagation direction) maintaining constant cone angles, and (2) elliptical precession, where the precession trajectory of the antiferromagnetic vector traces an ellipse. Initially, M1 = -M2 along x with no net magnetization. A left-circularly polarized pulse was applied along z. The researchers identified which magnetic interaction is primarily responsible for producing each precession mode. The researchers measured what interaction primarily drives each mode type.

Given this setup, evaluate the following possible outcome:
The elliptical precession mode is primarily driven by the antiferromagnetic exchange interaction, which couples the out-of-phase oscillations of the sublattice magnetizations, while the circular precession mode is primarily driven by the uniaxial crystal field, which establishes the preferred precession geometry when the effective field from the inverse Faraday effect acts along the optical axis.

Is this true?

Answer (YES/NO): NO